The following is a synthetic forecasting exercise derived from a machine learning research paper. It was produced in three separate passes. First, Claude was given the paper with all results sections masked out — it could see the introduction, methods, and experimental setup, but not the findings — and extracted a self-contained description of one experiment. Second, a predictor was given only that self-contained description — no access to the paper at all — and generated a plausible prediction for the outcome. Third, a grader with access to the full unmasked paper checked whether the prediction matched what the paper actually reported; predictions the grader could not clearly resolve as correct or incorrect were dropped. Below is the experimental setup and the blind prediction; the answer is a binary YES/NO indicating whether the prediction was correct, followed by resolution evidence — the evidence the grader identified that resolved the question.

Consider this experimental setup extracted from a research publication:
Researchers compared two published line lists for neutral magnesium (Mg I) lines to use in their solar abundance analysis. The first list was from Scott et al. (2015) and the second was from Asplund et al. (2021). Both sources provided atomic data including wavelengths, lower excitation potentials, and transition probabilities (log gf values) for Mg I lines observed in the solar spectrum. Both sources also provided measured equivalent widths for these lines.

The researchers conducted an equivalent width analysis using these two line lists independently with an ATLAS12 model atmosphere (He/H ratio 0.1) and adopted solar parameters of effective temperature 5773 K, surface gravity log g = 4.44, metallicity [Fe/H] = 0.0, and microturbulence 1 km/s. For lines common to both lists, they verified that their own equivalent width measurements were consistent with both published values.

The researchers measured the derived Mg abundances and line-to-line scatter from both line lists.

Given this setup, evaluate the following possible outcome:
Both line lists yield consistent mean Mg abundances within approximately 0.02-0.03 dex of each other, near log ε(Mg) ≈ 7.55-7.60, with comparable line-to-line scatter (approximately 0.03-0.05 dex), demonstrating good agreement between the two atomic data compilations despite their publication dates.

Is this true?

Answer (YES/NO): NO